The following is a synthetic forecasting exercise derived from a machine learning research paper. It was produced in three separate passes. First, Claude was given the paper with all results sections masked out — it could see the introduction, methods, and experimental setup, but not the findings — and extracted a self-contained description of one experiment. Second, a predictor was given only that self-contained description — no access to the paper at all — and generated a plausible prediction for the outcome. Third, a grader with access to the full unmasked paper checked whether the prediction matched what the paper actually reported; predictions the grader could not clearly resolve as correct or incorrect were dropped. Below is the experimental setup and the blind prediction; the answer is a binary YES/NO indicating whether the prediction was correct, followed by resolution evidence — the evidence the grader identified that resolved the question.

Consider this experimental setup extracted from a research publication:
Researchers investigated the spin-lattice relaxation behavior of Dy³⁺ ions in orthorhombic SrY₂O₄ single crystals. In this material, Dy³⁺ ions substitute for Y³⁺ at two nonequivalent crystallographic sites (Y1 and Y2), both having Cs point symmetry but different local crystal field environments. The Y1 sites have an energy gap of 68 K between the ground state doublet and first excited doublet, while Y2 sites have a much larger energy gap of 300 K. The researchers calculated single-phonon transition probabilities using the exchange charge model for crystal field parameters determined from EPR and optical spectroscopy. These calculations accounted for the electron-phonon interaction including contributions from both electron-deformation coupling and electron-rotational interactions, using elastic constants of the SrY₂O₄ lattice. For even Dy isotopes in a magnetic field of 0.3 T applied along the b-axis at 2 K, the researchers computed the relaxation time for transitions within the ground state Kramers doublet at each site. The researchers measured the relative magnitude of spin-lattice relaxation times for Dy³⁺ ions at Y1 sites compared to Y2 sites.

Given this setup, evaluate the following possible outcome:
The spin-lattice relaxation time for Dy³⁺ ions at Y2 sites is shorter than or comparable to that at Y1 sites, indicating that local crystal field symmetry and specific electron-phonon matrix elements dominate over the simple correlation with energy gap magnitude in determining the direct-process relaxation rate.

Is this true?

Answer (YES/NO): NO